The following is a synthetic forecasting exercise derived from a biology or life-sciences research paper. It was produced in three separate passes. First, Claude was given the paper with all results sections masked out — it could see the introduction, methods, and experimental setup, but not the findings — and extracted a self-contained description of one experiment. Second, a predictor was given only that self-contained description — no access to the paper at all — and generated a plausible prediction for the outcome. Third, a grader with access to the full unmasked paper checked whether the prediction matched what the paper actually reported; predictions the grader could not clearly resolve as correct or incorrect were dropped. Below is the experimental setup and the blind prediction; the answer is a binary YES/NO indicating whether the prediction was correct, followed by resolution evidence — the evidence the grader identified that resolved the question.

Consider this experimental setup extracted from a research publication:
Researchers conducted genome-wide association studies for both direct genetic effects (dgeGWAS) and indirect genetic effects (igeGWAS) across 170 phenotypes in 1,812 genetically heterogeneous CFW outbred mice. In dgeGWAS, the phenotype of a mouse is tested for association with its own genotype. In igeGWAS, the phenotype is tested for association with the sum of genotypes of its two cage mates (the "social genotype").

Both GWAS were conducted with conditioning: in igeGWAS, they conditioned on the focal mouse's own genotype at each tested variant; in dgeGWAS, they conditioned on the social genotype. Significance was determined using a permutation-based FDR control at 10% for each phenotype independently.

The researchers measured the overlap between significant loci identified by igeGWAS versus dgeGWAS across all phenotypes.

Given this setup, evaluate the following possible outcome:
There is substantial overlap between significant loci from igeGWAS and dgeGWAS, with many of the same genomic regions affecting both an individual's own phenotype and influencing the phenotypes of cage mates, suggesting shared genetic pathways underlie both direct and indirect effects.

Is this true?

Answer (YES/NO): NO